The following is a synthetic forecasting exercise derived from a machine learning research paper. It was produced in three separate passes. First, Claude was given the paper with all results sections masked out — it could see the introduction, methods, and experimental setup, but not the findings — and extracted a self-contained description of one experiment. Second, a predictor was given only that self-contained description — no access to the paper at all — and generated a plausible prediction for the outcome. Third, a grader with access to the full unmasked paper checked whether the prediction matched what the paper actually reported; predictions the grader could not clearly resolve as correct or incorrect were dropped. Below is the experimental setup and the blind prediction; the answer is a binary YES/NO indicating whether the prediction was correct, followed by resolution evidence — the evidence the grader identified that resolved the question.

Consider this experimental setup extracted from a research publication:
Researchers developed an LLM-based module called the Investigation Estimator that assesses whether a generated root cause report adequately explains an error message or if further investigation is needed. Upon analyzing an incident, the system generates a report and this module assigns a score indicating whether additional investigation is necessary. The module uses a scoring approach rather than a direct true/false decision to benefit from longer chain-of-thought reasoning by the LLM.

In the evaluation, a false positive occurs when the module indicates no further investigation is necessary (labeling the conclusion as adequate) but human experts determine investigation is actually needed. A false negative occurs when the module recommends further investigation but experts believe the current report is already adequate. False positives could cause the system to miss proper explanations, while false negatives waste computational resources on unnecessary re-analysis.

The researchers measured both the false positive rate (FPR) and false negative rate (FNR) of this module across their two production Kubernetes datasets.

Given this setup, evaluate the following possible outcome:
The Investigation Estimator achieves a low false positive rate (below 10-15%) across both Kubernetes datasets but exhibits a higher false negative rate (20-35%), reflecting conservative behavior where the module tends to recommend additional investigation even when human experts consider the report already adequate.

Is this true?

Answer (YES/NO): NO